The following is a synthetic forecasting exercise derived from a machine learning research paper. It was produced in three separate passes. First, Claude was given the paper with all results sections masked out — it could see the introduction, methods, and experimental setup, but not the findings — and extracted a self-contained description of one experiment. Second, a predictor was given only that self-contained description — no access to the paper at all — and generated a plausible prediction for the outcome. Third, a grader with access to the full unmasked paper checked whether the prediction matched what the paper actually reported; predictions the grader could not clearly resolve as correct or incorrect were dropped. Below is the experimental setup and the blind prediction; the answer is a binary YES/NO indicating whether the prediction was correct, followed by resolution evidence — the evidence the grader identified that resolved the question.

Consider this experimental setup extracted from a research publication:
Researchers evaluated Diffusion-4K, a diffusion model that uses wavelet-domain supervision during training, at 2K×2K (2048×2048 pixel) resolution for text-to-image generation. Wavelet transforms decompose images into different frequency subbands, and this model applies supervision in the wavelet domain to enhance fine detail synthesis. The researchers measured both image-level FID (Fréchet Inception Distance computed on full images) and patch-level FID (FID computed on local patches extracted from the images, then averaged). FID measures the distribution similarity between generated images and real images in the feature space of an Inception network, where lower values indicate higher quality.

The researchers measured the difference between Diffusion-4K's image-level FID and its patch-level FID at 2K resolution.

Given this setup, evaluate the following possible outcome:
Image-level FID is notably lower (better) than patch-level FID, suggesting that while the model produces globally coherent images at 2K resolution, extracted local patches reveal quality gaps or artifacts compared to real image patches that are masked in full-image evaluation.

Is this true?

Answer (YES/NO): NO